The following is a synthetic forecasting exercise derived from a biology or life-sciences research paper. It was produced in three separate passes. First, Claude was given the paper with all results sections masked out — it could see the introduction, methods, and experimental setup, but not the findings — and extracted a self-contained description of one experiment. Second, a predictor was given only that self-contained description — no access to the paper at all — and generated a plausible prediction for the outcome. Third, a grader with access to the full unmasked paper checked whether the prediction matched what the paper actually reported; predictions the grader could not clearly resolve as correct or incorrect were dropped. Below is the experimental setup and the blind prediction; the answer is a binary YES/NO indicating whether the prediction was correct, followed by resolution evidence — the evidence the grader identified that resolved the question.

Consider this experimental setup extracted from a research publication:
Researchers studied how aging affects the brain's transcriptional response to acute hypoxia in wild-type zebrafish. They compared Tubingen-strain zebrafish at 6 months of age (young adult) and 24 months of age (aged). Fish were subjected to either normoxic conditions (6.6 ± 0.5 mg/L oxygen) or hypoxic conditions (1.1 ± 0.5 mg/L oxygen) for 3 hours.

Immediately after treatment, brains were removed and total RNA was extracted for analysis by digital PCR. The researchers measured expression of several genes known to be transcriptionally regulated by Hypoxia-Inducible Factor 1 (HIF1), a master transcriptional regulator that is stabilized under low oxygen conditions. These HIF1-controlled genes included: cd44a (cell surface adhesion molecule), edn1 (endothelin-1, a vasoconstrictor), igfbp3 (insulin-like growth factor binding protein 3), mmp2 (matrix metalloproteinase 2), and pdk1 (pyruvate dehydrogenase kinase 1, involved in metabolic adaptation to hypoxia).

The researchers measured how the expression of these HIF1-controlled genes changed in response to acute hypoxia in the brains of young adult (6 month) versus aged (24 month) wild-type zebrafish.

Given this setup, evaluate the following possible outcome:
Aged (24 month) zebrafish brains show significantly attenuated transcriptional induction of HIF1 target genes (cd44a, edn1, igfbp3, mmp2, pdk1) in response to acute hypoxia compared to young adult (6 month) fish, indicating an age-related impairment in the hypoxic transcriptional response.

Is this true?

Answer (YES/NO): NO